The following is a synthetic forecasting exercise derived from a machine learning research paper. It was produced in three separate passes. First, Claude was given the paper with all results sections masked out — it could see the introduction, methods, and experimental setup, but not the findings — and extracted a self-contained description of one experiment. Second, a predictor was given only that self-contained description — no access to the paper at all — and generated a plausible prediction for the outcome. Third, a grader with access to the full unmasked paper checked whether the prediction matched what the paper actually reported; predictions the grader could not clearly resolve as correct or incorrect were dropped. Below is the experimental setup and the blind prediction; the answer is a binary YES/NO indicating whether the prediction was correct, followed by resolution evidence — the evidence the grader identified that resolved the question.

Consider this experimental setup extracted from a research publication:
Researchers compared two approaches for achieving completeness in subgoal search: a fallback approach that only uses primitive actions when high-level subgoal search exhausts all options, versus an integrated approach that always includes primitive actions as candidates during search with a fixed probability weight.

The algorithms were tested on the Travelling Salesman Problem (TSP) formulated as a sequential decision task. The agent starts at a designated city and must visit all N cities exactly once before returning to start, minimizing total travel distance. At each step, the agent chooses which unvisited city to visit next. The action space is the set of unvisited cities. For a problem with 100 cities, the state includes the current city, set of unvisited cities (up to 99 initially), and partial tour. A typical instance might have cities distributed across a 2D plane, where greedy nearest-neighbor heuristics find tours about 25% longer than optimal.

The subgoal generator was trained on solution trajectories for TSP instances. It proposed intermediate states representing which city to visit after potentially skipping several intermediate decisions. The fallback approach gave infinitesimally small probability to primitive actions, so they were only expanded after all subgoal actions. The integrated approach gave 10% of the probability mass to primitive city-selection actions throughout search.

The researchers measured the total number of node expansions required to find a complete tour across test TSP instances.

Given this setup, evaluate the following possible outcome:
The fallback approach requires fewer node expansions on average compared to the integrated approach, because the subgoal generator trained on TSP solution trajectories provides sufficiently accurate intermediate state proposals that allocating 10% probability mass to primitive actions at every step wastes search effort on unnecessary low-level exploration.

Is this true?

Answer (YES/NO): YES